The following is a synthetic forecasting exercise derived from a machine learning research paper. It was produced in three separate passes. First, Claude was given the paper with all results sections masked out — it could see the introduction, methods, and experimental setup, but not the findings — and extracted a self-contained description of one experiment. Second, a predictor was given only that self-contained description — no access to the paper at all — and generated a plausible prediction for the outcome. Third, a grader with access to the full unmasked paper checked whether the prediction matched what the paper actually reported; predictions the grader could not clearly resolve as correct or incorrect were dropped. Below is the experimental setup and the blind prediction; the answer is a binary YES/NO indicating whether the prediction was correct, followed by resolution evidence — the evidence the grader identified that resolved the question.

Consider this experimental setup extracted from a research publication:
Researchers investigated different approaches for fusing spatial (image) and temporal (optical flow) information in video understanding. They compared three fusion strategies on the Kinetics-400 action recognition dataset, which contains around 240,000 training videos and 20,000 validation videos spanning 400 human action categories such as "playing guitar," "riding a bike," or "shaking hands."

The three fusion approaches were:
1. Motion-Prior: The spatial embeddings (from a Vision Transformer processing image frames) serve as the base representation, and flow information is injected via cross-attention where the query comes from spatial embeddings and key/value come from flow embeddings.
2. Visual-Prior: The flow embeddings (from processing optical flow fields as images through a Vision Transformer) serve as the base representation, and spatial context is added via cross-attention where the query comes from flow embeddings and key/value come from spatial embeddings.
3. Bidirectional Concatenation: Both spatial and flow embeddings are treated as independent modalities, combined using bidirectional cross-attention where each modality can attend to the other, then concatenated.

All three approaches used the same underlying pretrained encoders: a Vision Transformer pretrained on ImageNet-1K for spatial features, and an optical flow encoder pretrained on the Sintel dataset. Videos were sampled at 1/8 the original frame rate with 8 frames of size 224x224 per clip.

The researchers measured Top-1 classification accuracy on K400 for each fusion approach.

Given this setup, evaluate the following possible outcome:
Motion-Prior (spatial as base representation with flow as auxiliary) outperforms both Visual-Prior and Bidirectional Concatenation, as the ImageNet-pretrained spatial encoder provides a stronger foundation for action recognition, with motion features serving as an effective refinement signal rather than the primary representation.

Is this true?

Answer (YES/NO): NO